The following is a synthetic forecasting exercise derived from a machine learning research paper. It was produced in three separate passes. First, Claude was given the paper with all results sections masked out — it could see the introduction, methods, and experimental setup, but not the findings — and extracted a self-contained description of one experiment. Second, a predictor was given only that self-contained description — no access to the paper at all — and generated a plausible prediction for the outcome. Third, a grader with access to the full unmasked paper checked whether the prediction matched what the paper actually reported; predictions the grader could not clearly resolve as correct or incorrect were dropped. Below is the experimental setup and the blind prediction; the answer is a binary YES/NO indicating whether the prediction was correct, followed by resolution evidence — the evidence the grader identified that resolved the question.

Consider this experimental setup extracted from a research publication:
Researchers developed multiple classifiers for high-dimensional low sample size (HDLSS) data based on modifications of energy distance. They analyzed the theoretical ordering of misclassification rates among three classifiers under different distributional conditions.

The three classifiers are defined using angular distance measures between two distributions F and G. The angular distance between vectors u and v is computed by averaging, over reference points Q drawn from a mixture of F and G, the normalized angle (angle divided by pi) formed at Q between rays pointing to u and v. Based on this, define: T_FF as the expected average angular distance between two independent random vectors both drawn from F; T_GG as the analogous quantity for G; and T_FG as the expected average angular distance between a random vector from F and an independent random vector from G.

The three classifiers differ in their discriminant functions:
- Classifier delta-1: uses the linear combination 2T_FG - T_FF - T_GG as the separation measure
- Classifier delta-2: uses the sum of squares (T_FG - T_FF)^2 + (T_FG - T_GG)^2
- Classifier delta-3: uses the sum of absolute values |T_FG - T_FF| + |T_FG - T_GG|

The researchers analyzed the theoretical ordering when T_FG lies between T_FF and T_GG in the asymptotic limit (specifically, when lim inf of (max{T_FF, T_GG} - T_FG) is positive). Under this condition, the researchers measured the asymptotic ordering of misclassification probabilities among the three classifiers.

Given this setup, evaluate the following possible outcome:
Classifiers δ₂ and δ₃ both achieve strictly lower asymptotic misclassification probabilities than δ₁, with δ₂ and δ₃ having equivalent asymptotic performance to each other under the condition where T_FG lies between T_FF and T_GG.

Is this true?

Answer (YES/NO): NO